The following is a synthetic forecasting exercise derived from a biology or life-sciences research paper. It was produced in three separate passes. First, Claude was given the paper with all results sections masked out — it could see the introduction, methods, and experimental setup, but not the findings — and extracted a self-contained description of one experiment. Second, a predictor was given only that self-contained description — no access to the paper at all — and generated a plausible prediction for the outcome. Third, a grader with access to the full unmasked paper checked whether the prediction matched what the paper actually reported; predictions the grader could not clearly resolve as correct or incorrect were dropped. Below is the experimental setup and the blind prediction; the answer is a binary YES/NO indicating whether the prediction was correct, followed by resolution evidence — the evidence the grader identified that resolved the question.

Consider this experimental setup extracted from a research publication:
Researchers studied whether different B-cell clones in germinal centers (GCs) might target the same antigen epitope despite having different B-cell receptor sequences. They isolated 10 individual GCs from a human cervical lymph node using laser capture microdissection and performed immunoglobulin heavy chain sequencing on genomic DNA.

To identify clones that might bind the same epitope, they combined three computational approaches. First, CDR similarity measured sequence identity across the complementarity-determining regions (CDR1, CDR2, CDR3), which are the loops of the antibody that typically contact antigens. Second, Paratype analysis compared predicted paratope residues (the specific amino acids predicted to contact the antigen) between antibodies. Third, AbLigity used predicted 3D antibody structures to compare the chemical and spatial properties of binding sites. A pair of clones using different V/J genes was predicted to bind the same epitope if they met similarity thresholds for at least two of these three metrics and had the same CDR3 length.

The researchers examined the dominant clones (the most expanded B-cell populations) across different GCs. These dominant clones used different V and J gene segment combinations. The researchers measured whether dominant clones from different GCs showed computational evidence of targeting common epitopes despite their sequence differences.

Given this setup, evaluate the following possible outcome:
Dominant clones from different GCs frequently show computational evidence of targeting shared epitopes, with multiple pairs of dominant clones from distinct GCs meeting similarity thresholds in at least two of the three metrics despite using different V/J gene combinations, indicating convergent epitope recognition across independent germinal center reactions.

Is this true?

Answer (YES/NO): NO